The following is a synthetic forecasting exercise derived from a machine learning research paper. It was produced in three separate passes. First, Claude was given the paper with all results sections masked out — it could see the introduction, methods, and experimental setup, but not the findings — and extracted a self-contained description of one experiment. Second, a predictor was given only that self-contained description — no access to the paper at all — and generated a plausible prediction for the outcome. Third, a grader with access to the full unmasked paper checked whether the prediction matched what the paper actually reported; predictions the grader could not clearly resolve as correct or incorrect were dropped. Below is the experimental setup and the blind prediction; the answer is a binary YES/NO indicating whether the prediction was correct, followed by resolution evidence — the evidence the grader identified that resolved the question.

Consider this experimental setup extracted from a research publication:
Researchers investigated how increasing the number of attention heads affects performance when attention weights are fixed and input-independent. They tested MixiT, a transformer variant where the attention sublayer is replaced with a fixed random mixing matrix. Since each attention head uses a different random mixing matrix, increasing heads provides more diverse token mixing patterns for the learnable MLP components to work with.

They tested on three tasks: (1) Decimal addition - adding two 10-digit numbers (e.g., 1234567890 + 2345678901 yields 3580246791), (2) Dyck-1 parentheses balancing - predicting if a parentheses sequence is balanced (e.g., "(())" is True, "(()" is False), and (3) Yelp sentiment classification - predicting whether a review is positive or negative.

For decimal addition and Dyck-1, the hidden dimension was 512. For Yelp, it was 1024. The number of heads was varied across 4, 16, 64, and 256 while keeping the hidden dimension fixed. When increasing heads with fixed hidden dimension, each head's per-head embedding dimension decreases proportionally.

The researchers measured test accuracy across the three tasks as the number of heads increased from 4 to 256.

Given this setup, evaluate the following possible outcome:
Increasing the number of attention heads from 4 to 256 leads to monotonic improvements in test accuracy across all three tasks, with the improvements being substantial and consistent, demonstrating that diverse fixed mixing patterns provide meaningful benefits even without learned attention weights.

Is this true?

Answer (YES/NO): NO